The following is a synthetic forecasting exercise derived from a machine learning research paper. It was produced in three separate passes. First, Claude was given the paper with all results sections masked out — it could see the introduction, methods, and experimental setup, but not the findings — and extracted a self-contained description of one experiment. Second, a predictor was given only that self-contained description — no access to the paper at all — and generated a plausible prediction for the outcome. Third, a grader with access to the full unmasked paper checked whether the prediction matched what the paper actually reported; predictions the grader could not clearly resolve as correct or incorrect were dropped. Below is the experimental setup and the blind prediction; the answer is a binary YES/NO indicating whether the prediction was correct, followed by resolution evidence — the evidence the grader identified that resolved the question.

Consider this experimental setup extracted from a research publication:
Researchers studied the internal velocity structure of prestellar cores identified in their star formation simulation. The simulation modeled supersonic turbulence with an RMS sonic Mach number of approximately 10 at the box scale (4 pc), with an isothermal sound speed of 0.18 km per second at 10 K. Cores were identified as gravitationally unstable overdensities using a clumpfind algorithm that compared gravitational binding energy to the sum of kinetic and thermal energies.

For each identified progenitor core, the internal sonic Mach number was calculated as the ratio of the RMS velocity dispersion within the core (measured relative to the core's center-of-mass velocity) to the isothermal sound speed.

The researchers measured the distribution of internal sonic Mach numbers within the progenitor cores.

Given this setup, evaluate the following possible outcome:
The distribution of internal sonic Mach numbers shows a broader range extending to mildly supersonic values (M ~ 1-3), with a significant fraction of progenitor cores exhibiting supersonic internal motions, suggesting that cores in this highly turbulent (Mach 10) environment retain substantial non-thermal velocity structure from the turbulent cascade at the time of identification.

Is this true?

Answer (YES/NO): NO